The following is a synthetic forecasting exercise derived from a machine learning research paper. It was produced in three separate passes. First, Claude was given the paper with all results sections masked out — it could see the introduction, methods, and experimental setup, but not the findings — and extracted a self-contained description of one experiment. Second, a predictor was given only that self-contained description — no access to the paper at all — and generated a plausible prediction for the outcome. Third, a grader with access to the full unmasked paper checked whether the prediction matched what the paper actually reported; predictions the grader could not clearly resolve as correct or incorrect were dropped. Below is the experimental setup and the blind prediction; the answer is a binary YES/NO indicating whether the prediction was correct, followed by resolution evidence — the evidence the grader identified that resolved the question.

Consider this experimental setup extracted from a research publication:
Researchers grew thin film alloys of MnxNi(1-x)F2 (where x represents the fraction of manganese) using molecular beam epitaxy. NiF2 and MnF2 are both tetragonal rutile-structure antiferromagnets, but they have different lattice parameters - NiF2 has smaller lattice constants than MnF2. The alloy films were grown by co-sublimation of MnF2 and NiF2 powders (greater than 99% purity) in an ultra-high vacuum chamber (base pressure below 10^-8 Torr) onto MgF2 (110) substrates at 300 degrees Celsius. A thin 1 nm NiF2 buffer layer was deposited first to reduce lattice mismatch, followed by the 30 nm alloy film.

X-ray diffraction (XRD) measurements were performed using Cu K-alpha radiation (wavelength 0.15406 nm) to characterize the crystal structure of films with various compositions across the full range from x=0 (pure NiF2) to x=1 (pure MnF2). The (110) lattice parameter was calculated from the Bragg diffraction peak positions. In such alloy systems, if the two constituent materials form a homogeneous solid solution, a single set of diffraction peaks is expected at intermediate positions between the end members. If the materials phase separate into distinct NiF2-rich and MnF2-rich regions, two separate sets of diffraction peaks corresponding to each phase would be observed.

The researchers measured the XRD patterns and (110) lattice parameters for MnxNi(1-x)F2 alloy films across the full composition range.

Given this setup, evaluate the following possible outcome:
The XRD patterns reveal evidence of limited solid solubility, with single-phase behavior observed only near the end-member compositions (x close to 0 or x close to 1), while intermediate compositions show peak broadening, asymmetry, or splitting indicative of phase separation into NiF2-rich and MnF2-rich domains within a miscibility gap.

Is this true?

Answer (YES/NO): NO